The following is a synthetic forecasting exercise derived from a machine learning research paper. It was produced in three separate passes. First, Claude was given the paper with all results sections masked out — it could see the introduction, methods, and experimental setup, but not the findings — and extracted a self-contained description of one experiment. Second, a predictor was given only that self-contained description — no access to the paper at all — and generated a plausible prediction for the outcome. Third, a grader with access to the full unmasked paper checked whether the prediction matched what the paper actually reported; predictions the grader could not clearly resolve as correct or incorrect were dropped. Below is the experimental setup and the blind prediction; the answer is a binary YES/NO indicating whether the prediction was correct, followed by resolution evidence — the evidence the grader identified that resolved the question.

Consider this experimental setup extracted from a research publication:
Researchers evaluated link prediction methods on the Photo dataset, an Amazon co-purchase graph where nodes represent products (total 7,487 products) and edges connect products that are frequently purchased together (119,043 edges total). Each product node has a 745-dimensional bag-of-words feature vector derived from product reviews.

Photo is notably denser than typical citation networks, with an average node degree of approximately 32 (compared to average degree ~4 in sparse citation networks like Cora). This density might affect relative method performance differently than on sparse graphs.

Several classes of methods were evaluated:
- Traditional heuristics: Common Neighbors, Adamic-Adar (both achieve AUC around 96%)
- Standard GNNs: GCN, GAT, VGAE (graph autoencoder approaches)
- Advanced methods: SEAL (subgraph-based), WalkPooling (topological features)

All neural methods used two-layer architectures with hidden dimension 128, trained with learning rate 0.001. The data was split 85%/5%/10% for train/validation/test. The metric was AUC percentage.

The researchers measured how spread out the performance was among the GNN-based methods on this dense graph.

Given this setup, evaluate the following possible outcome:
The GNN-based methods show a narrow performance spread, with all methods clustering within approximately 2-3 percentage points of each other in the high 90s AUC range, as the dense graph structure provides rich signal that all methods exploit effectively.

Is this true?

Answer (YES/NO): YES